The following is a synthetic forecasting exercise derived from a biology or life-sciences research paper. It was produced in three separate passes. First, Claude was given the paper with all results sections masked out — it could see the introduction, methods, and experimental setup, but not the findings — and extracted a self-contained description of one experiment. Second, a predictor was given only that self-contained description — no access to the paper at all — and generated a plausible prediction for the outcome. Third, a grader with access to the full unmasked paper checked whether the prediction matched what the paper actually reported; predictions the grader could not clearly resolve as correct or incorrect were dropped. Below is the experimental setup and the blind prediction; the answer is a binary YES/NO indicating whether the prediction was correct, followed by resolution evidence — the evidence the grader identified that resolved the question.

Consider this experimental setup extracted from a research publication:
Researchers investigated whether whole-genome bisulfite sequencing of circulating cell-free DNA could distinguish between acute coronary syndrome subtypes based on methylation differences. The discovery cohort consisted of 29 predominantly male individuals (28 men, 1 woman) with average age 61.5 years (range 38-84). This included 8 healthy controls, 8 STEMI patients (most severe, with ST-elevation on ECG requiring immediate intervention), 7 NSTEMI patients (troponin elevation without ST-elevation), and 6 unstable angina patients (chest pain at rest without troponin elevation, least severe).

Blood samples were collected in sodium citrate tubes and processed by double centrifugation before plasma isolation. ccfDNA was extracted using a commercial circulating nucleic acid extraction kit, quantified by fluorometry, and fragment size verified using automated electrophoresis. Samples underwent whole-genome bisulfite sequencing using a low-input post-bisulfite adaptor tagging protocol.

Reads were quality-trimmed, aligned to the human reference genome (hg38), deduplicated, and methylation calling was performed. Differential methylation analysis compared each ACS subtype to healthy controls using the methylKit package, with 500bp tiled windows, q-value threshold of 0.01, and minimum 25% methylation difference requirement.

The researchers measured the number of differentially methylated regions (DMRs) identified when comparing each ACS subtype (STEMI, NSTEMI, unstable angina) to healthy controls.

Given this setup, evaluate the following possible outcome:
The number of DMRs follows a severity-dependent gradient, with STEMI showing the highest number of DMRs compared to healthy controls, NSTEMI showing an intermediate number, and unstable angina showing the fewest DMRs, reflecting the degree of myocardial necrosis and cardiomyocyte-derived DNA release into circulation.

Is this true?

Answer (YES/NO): NO